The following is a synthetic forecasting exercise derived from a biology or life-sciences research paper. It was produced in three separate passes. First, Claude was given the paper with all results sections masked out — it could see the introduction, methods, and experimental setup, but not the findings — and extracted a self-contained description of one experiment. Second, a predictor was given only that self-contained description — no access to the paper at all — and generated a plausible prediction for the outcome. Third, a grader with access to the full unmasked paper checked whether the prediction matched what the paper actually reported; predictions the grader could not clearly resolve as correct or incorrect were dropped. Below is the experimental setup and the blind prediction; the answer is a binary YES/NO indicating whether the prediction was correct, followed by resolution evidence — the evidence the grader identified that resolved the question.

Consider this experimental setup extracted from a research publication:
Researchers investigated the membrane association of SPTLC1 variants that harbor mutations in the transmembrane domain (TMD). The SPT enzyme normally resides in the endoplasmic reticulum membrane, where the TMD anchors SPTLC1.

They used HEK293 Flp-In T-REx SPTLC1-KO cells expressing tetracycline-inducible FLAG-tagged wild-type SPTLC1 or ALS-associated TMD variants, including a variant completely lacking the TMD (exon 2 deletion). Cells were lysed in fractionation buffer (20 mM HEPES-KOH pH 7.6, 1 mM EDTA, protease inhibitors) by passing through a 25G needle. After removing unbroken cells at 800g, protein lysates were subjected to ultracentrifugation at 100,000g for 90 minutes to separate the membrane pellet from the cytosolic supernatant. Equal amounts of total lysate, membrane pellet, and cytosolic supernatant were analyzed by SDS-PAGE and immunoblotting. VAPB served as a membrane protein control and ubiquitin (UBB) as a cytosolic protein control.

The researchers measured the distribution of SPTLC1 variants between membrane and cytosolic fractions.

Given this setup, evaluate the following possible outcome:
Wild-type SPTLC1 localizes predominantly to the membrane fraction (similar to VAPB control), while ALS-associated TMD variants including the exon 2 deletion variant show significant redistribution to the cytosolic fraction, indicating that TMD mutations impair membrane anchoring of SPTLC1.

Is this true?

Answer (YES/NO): NO